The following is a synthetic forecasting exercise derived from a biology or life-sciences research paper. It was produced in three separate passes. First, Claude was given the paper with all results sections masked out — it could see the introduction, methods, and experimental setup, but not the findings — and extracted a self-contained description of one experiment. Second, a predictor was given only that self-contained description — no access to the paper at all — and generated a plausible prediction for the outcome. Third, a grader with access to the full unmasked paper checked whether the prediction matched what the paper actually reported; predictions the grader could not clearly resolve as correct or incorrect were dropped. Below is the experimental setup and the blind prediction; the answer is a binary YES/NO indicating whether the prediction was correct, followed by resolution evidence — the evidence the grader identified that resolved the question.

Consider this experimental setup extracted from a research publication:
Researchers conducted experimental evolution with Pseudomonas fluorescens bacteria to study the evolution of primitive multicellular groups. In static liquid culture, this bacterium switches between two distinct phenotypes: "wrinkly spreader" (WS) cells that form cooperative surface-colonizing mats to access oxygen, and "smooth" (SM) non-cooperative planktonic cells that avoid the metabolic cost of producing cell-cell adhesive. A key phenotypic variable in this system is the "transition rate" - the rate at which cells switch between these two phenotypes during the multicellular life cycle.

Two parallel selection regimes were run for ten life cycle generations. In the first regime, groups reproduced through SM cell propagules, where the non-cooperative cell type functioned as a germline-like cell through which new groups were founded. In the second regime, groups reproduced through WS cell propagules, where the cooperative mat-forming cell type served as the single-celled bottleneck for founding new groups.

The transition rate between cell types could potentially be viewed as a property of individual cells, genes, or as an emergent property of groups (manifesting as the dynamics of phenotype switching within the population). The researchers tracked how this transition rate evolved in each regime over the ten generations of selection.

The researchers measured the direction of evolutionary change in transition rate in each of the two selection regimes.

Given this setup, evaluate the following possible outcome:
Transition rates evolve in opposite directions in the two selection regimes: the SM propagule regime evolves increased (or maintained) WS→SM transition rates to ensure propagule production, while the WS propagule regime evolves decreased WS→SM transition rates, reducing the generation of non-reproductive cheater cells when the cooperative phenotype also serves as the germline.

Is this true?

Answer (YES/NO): YES